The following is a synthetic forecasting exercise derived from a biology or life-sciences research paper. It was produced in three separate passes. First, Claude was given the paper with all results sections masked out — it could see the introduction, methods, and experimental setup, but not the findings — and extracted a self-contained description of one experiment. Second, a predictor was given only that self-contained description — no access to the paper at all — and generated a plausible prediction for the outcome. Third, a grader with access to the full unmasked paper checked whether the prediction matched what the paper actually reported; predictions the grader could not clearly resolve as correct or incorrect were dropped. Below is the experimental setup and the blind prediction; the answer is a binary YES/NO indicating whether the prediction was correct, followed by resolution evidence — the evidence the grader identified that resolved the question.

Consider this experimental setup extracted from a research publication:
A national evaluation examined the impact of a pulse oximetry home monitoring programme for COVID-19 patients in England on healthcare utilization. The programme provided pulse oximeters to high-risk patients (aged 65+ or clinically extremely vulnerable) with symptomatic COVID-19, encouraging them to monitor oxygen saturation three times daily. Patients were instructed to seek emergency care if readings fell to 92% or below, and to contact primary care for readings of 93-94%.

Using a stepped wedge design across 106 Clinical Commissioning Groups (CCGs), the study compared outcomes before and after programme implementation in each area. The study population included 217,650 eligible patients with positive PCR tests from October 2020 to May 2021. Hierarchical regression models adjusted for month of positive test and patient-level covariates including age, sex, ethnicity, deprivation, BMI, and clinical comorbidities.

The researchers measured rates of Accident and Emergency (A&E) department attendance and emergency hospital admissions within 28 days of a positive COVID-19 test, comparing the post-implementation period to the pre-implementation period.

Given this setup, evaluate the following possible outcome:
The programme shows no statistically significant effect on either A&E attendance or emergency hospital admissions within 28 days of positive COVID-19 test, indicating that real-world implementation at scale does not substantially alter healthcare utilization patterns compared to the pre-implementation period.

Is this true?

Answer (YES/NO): NO